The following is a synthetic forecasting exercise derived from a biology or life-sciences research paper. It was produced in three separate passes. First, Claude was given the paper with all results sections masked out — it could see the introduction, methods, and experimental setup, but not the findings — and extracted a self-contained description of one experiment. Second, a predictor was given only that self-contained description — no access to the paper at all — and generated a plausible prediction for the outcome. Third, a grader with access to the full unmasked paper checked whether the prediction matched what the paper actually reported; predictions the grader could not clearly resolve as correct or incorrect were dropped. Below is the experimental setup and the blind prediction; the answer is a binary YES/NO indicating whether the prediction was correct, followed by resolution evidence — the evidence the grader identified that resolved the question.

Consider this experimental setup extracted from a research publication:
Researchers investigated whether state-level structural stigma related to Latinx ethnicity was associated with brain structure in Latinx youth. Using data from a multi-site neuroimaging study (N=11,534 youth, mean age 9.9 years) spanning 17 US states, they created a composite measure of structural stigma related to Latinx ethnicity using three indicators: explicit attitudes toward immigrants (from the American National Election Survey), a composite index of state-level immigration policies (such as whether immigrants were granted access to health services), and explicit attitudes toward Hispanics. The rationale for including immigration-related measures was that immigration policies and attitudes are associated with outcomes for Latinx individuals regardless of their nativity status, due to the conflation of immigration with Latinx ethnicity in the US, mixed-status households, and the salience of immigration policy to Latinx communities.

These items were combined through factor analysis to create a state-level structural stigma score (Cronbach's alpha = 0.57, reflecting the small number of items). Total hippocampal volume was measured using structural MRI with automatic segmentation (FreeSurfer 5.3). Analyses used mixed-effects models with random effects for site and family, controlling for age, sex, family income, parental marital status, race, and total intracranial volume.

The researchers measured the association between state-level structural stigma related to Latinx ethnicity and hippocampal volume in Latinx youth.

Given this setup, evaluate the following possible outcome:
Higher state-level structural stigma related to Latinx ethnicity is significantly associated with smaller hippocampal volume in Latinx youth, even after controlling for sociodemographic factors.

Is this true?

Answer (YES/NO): YES